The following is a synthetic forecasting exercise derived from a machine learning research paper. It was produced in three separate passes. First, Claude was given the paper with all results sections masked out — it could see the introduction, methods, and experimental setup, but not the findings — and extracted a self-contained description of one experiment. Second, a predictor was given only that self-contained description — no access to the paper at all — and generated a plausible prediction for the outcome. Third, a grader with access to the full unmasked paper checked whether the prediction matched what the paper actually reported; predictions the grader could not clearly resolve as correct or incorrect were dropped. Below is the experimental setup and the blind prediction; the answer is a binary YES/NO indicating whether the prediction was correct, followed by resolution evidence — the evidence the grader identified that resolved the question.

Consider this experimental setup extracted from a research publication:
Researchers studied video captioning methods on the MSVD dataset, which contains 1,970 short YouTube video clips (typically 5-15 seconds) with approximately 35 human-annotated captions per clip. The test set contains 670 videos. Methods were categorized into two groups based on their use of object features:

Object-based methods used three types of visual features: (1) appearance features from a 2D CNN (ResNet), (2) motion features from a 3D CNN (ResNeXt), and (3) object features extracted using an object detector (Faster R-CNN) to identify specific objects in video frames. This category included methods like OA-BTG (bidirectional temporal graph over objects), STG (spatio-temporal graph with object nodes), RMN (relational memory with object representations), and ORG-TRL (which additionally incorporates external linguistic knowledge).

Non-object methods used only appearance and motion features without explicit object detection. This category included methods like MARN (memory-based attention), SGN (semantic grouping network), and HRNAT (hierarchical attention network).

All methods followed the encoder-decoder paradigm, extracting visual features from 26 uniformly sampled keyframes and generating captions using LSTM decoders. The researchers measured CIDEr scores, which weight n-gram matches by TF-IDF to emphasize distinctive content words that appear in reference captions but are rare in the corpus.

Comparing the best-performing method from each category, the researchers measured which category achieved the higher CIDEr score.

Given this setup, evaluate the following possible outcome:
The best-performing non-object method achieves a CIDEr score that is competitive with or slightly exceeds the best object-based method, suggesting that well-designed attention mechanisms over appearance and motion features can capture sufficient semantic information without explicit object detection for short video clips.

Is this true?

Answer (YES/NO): NO